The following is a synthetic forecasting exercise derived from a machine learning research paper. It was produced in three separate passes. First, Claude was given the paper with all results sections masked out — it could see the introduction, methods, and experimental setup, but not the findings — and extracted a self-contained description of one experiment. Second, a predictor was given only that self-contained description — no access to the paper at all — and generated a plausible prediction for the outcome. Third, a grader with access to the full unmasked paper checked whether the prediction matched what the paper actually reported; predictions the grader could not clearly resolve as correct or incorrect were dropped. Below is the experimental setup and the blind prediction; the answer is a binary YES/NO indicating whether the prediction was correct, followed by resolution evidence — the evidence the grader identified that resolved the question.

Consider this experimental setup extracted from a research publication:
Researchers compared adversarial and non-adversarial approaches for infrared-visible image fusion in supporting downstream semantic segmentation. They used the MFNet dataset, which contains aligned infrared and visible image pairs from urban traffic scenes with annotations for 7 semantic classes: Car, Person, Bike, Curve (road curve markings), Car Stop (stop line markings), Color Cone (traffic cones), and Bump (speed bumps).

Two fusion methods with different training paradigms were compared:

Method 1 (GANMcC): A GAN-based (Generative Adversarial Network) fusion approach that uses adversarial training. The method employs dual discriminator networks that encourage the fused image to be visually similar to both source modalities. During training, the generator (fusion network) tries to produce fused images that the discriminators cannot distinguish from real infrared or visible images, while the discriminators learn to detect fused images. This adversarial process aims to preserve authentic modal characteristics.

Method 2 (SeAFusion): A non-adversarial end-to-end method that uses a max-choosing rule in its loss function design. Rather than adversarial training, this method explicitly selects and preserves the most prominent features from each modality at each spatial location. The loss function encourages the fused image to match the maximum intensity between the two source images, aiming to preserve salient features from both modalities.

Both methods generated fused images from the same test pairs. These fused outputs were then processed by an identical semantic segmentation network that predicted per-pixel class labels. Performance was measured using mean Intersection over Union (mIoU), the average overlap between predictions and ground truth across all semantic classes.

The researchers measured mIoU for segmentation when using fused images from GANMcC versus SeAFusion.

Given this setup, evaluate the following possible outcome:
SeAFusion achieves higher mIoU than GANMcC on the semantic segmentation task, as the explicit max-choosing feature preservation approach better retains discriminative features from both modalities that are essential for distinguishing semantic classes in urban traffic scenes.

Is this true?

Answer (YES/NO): YES